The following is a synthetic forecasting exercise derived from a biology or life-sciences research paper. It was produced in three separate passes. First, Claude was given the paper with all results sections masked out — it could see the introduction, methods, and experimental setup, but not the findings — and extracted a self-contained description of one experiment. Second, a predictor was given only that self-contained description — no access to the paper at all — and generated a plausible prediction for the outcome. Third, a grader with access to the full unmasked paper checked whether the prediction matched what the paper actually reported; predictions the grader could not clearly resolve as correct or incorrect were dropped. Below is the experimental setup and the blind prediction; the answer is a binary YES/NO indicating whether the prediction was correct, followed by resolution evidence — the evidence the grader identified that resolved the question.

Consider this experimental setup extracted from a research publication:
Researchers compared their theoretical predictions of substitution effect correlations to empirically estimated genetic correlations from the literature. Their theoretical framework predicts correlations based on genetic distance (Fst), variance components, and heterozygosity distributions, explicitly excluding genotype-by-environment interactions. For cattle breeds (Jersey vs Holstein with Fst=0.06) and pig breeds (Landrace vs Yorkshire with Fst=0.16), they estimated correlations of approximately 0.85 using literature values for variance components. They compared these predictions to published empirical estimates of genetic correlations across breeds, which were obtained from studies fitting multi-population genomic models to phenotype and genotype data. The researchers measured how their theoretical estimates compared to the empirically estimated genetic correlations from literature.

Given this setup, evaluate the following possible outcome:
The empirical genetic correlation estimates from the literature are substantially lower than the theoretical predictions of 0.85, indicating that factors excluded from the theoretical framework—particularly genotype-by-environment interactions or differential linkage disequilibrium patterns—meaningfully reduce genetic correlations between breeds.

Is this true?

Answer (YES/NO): YES